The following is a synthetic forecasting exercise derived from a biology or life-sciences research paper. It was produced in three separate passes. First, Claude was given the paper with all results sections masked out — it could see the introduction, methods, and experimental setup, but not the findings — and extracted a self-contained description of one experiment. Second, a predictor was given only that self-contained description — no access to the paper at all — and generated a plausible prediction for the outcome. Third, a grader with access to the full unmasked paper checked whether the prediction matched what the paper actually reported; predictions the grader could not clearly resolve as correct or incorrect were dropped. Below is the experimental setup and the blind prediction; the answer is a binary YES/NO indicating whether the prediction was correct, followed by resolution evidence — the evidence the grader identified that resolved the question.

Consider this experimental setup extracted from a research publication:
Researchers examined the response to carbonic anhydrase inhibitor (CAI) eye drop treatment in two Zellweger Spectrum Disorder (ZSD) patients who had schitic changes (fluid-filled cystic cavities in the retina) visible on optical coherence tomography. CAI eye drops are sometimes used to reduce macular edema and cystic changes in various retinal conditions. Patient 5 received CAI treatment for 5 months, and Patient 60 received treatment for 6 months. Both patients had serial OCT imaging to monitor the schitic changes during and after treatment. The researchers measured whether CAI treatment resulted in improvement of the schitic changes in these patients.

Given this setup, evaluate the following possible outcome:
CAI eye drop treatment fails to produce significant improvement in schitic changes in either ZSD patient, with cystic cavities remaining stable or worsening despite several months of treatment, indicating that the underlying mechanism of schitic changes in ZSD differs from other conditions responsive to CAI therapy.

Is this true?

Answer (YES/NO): YES